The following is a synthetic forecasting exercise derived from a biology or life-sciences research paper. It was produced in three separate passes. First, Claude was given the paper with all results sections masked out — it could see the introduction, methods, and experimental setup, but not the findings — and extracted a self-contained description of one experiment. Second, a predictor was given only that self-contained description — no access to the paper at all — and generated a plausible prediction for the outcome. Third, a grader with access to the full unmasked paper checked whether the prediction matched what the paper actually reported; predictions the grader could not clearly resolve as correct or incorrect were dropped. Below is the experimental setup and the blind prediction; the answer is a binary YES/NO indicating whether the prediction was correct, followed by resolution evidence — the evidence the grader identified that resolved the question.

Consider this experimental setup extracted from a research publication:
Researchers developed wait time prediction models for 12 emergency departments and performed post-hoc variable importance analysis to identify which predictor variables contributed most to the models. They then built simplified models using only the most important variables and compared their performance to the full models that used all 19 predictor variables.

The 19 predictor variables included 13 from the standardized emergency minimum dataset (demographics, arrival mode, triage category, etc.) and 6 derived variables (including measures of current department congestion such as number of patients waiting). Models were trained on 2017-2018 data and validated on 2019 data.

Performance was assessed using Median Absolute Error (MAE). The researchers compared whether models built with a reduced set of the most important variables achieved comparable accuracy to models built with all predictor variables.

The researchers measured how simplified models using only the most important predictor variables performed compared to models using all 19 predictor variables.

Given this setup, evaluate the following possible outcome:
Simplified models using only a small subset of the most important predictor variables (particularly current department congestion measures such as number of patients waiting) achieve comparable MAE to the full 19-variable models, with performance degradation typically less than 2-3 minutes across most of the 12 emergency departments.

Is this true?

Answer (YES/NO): NO